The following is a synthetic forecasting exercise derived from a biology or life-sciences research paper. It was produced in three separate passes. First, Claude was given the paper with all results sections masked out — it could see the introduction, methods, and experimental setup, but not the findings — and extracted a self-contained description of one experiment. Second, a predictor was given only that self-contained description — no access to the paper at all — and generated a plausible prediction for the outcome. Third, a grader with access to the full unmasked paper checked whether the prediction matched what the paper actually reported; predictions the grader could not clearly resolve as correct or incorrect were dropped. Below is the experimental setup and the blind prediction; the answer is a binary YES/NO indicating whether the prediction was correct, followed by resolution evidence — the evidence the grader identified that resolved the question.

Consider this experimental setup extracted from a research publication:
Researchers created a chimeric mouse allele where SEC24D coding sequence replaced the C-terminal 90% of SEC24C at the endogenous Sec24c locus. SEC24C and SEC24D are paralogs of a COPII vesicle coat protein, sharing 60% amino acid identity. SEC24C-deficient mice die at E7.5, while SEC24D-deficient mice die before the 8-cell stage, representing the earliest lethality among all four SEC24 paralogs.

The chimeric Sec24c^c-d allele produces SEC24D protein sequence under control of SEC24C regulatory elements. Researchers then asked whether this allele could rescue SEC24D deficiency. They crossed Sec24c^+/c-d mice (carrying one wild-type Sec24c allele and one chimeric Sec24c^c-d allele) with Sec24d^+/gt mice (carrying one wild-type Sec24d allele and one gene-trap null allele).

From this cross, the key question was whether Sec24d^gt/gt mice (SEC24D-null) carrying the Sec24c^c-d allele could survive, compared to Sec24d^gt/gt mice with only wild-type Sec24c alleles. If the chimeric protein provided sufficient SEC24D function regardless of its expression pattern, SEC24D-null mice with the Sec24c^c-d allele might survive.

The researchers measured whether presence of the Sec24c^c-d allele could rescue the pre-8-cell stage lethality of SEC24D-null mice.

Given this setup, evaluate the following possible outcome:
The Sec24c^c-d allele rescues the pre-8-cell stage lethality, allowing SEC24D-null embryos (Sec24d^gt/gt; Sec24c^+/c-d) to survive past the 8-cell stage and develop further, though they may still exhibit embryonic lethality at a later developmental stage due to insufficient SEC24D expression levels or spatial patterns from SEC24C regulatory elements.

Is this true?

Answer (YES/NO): NO